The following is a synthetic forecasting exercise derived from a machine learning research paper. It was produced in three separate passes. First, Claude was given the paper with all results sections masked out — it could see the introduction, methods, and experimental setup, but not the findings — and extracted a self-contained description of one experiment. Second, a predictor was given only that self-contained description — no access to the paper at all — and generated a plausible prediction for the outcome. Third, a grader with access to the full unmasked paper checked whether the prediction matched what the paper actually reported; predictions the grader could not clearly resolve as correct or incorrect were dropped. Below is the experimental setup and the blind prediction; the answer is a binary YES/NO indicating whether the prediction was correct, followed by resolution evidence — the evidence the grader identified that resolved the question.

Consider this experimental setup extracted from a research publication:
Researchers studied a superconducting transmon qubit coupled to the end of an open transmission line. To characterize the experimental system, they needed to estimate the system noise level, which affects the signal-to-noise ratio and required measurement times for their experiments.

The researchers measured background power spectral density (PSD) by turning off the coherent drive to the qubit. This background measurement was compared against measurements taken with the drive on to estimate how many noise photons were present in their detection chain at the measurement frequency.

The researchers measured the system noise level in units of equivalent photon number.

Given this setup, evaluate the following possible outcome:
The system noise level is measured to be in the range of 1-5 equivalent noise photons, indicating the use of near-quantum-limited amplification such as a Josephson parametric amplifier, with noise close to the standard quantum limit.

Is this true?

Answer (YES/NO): NO